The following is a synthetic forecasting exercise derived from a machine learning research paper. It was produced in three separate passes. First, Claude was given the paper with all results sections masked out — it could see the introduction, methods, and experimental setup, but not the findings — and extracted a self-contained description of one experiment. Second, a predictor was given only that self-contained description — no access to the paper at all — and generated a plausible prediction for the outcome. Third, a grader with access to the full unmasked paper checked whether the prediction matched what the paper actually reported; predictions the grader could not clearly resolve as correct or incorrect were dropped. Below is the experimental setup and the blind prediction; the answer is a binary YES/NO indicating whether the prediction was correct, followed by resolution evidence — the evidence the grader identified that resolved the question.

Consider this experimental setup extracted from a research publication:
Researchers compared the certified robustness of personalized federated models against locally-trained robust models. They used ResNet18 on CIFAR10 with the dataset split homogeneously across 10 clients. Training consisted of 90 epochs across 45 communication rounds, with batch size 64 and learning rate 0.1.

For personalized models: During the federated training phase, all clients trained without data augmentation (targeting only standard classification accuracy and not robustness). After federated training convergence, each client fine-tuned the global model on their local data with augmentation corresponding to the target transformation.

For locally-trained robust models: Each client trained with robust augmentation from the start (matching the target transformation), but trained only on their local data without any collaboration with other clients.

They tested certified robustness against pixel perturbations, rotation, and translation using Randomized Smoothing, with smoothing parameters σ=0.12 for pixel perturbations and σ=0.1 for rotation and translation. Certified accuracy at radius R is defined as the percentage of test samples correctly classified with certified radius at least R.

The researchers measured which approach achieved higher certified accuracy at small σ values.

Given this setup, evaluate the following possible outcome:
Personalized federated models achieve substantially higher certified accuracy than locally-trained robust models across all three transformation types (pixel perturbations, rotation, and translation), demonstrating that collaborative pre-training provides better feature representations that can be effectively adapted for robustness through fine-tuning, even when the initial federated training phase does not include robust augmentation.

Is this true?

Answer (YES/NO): YES